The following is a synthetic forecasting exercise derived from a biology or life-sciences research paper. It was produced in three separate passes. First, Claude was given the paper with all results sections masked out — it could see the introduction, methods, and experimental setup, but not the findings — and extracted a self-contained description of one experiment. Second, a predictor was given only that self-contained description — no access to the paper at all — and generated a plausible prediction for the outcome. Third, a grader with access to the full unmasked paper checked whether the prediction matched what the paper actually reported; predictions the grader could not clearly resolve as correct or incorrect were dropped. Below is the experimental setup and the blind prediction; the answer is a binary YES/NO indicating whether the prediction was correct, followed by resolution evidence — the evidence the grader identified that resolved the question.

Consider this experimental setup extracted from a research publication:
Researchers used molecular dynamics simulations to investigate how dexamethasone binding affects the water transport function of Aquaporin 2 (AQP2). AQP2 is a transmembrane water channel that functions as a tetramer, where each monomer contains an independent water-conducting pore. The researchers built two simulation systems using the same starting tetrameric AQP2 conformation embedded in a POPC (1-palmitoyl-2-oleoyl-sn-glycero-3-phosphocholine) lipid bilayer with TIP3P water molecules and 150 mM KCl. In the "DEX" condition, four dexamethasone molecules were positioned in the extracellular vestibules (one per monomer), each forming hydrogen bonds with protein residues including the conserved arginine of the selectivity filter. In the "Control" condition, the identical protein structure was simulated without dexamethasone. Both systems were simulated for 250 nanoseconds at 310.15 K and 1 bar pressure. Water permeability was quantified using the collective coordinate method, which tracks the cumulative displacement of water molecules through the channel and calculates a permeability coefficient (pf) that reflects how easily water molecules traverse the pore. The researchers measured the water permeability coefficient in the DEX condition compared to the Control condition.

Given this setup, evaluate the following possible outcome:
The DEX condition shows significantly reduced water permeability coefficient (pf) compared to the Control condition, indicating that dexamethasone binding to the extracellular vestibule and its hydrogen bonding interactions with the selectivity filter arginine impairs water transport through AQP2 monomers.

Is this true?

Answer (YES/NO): YES